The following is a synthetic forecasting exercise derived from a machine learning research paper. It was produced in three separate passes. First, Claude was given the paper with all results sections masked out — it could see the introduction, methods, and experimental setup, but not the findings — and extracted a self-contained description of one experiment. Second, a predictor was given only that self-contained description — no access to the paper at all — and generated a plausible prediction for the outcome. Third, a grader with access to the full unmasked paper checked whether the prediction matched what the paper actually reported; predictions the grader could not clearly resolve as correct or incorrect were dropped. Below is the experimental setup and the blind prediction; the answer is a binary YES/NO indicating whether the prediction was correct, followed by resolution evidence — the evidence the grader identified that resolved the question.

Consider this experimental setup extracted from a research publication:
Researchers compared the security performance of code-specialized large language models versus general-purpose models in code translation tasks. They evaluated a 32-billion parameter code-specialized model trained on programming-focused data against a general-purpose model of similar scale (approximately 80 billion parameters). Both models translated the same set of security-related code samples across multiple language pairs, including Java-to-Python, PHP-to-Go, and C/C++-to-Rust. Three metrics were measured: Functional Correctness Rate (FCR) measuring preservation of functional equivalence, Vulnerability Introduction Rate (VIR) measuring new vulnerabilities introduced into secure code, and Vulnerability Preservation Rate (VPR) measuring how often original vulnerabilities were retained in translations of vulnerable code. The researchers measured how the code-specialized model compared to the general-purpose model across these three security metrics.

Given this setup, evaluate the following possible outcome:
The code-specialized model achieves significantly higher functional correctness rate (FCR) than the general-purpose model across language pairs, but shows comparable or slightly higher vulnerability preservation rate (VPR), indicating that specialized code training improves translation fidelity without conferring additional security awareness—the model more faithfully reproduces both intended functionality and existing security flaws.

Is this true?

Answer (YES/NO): NO